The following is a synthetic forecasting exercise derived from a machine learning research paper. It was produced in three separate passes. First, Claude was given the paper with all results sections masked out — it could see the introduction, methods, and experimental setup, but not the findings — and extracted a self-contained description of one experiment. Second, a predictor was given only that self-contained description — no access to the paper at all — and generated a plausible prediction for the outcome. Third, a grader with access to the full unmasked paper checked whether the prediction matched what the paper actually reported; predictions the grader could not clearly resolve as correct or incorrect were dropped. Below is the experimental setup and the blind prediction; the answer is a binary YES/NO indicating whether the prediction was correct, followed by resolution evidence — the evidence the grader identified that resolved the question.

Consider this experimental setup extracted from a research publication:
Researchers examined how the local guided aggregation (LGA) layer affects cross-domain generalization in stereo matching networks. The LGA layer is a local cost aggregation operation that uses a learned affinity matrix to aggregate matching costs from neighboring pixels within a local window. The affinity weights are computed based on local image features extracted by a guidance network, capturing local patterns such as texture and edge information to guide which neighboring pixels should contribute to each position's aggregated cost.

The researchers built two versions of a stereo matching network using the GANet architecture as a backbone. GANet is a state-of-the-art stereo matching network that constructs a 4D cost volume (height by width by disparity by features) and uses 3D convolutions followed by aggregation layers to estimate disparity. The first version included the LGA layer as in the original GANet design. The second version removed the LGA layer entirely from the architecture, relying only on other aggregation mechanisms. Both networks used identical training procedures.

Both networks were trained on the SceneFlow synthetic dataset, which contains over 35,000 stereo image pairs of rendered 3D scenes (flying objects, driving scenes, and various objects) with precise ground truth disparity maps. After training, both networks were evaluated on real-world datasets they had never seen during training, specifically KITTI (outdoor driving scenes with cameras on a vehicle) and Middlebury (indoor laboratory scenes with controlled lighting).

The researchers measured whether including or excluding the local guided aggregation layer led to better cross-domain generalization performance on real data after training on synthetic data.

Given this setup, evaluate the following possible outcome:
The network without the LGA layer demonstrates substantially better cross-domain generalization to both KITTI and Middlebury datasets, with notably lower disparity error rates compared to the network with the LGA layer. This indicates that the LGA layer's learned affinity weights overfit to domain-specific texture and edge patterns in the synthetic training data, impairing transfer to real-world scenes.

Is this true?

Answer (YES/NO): YES